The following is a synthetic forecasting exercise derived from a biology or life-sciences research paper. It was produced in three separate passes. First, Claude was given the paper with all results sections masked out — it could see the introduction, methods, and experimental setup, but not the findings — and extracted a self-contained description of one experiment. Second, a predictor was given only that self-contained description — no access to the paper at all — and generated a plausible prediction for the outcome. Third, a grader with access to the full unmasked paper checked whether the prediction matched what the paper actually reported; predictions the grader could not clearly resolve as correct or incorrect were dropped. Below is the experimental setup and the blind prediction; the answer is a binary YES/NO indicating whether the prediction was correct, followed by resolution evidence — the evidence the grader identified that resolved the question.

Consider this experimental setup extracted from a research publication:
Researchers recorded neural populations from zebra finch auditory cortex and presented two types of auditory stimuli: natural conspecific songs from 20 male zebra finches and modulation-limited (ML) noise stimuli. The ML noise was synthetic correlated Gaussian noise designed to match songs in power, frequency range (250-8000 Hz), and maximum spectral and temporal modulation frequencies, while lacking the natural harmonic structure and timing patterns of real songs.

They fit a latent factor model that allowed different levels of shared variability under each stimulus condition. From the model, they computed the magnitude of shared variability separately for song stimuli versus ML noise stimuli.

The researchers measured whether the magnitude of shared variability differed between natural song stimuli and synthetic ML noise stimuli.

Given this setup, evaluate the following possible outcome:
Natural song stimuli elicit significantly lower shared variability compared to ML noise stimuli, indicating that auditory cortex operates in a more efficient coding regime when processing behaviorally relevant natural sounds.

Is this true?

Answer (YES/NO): YES